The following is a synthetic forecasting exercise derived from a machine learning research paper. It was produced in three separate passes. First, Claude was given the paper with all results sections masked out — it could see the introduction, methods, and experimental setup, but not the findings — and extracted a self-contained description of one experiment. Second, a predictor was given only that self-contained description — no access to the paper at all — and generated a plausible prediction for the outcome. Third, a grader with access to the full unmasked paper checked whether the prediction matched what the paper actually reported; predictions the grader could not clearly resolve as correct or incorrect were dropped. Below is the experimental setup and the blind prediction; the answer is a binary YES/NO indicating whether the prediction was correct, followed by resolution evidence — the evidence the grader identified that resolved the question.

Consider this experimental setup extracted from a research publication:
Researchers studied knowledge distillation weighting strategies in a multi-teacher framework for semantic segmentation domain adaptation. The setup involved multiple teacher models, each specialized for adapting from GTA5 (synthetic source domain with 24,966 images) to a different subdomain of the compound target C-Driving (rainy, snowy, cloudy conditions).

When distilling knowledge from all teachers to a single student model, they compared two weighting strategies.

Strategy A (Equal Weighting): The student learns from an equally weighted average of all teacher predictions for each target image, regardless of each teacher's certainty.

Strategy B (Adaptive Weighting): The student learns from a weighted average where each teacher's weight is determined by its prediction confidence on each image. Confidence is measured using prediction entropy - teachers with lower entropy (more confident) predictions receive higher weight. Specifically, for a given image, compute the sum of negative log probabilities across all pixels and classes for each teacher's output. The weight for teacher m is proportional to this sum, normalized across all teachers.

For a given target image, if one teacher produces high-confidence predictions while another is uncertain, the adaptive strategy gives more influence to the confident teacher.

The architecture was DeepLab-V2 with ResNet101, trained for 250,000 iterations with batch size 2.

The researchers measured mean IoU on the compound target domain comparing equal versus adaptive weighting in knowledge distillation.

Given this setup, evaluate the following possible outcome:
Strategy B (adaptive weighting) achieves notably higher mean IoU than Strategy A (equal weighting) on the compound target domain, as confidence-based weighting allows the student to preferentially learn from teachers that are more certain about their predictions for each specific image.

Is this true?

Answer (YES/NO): NO